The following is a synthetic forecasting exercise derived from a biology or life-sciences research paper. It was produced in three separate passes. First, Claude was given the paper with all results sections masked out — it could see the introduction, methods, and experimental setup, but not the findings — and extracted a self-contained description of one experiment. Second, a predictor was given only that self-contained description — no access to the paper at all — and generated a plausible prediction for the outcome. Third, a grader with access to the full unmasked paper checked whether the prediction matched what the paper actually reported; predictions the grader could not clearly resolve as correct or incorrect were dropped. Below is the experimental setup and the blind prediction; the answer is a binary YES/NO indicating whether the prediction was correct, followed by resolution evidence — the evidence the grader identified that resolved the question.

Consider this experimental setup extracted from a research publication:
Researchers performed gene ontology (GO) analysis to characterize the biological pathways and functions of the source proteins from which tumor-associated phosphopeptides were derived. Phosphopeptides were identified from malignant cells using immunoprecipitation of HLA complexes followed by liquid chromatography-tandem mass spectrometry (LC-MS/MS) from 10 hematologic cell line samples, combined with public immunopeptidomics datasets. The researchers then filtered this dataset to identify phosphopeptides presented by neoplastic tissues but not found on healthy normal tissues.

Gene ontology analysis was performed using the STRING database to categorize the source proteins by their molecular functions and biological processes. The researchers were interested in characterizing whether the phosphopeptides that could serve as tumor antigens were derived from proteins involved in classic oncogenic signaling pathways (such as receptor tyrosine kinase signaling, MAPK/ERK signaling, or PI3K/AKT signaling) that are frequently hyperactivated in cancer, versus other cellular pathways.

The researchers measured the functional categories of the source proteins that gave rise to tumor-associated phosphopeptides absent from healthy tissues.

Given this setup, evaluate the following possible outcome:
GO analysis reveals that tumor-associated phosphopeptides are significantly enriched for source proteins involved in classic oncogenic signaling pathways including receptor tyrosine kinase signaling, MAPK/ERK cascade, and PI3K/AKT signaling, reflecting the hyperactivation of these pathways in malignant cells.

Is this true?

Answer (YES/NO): NO